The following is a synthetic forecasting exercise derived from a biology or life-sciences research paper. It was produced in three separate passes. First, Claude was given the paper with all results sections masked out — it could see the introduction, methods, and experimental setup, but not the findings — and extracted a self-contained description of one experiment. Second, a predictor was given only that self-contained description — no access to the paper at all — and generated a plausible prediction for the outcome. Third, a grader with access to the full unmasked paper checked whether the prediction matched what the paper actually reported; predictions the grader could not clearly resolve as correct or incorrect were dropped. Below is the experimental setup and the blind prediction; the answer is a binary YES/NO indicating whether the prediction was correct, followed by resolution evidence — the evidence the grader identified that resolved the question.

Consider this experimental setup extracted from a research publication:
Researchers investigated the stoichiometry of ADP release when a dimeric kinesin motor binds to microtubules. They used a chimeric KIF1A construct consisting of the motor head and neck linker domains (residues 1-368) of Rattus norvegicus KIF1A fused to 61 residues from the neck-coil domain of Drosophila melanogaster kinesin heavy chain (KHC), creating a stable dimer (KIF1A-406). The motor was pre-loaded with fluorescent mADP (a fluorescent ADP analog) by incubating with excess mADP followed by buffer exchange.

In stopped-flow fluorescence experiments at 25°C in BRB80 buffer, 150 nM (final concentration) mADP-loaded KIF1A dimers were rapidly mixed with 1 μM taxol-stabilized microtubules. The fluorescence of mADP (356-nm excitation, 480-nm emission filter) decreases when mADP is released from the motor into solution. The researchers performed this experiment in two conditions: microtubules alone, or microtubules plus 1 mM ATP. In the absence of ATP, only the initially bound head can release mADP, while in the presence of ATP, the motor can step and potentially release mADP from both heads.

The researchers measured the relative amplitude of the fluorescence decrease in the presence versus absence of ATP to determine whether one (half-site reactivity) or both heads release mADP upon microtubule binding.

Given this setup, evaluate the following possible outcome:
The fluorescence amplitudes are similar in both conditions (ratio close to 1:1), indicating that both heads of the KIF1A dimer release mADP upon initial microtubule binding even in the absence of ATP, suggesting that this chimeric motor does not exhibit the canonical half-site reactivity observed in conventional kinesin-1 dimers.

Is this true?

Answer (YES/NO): NO